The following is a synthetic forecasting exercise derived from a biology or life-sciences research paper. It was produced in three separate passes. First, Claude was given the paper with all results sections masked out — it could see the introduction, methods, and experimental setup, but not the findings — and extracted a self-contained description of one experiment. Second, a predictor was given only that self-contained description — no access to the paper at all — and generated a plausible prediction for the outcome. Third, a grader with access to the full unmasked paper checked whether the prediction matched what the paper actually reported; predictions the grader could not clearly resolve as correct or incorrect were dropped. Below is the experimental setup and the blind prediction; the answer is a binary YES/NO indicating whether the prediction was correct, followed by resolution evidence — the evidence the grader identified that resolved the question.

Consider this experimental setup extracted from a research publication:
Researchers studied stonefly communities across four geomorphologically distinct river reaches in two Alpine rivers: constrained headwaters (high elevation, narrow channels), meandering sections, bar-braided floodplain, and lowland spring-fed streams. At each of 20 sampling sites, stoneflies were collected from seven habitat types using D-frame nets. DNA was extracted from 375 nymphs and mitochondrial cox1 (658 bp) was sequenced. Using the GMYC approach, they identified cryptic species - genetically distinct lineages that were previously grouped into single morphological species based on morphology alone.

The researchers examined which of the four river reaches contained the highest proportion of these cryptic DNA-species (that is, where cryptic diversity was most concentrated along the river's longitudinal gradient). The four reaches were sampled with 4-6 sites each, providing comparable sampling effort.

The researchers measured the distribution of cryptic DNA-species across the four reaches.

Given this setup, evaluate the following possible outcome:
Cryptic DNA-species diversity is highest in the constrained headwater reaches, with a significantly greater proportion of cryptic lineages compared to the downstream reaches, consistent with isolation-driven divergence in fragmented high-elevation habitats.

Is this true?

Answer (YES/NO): YES